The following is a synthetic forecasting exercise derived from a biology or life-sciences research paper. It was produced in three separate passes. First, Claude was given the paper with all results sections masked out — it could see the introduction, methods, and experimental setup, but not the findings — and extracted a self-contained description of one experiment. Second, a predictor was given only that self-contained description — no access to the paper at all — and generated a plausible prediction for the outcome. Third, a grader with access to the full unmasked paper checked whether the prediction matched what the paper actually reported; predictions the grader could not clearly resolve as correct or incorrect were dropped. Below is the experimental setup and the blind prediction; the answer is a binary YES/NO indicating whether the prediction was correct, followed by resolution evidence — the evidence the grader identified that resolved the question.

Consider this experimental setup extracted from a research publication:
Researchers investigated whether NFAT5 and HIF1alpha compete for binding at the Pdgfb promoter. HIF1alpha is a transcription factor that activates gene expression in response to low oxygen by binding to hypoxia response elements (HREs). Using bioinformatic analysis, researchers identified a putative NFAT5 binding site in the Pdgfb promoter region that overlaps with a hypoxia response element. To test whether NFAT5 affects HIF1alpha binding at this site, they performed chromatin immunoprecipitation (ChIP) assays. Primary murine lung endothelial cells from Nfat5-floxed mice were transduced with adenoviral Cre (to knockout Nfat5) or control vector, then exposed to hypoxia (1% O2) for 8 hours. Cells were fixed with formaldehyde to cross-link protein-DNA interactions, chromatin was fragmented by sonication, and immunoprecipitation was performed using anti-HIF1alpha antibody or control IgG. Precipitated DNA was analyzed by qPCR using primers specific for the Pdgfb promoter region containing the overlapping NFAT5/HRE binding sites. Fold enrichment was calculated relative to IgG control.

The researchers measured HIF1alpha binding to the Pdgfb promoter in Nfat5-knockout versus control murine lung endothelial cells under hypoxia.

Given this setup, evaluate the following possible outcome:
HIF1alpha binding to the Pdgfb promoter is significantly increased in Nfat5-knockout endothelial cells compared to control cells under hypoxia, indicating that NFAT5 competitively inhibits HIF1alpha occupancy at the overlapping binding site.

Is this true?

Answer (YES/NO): YES